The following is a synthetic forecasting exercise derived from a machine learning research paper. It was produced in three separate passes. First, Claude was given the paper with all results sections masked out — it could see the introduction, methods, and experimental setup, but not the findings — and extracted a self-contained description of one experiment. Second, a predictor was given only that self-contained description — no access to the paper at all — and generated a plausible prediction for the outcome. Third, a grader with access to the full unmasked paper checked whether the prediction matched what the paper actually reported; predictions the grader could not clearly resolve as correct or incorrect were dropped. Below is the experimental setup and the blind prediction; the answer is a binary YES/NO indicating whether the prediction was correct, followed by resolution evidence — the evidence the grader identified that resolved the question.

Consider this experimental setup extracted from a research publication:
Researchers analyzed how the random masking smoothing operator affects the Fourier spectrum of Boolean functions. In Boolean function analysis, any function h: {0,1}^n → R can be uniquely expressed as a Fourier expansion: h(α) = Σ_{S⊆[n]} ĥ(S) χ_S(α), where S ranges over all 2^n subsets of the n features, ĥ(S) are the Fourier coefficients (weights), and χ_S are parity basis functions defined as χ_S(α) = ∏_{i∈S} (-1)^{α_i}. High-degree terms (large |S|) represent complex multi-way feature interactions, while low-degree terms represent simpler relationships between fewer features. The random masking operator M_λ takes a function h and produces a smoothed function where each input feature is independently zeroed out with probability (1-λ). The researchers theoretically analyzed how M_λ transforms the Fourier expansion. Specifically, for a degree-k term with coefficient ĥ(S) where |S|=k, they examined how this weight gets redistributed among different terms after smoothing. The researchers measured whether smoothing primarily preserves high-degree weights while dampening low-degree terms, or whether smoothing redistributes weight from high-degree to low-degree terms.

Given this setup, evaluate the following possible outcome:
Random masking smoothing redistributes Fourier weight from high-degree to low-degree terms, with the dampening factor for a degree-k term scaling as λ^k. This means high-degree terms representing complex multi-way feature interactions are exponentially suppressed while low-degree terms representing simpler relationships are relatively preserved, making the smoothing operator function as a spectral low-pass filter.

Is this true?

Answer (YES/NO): YES